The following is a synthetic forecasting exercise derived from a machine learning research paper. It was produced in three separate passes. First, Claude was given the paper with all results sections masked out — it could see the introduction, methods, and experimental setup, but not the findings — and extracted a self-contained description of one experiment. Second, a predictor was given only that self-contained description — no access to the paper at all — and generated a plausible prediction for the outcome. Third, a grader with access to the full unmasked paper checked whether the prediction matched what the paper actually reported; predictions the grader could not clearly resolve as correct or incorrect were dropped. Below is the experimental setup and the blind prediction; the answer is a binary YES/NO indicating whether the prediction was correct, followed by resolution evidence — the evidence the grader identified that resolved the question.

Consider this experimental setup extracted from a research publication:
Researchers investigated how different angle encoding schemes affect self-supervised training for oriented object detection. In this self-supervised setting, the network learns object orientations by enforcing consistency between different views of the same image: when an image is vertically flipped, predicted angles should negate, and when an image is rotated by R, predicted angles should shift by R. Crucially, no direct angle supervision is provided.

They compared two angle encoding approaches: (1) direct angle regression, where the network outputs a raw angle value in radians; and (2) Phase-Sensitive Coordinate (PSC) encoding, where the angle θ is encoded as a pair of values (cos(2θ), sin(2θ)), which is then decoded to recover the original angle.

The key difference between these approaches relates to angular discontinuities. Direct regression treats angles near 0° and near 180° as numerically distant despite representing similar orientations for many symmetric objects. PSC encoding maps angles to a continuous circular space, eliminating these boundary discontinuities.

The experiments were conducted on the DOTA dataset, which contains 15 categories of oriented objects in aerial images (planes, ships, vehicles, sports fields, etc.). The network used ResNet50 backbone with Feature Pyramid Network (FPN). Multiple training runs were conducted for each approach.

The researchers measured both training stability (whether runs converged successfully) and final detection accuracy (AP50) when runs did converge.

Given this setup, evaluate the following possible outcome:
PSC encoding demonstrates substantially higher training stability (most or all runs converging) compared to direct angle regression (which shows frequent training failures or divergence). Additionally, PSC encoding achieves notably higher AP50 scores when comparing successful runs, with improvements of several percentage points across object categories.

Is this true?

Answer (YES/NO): NO